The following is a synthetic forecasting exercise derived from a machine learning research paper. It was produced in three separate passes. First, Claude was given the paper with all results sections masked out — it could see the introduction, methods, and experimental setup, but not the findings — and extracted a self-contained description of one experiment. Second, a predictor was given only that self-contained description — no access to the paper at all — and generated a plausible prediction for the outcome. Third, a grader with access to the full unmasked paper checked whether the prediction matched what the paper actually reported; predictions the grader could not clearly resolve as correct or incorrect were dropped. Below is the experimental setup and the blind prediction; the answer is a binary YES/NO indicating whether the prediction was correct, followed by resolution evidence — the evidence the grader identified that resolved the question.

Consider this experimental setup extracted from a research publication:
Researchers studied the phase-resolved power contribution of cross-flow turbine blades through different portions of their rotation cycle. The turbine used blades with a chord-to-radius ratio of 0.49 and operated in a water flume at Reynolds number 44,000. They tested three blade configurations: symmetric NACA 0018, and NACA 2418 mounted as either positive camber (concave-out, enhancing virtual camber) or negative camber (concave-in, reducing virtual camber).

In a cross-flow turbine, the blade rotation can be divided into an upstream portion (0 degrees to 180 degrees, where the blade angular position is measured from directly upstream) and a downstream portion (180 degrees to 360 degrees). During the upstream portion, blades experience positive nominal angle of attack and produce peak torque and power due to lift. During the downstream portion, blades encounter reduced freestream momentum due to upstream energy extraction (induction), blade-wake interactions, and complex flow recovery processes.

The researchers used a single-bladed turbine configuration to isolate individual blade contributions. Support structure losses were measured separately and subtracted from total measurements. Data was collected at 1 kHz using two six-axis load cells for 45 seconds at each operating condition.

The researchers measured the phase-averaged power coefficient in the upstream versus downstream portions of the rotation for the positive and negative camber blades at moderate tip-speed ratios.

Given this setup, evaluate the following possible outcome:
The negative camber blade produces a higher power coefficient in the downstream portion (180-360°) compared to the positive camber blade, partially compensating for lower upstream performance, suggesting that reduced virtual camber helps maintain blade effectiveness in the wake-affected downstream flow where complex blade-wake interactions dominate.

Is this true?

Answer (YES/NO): NO